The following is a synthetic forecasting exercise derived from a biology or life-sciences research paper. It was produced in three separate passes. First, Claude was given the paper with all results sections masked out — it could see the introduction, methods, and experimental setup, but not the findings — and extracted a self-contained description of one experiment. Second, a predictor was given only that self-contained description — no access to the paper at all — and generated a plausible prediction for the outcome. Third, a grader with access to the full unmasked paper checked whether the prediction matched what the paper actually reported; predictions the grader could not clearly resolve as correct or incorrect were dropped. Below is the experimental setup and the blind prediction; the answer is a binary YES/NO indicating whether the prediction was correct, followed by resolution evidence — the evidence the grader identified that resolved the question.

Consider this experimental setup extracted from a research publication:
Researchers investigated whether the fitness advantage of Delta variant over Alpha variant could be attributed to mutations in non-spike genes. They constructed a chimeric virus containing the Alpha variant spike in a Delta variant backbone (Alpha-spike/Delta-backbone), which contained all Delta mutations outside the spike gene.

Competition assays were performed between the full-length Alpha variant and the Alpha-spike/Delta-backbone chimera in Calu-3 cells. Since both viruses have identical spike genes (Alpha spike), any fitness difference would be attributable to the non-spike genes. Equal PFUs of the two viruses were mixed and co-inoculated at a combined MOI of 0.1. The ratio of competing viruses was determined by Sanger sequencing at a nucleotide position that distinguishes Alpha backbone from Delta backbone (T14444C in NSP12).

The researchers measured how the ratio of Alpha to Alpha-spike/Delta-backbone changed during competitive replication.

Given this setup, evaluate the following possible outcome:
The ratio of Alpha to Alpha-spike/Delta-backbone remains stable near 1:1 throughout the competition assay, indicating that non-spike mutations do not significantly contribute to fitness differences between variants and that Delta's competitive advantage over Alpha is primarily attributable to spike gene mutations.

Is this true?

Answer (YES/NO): NO